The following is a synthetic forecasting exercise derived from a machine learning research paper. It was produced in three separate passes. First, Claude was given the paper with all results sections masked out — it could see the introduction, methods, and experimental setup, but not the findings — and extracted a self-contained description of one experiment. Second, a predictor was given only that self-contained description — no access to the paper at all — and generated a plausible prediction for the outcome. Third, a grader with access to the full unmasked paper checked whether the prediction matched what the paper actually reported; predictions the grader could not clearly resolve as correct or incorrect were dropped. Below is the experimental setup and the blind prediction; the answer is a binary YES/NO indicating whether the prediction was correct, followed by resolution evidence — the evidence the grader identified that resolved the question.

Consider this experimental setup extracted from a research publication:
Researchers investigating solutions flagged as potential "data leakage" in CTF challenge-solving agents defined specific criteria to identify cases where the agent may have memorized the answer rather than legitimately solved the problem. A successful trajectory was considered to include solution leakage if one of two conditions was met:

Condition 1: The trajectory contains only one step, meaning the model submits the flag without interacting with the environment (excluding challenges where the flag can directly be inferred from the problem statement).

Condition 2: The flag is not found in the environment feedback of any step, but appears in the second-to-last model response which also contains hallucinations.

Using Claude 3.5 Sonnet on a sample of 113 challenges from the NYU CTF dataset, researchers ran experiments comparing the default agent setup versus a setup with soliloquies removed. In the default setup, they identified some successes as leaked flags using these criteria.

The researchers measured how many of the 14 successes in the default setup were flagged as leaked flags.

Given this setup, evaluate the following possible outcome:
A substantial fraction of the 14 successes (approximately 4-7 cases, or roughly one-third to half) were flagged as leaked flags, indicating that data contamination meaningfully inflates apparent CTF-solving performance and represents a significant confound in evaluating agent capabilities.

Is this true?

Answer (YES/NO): YES